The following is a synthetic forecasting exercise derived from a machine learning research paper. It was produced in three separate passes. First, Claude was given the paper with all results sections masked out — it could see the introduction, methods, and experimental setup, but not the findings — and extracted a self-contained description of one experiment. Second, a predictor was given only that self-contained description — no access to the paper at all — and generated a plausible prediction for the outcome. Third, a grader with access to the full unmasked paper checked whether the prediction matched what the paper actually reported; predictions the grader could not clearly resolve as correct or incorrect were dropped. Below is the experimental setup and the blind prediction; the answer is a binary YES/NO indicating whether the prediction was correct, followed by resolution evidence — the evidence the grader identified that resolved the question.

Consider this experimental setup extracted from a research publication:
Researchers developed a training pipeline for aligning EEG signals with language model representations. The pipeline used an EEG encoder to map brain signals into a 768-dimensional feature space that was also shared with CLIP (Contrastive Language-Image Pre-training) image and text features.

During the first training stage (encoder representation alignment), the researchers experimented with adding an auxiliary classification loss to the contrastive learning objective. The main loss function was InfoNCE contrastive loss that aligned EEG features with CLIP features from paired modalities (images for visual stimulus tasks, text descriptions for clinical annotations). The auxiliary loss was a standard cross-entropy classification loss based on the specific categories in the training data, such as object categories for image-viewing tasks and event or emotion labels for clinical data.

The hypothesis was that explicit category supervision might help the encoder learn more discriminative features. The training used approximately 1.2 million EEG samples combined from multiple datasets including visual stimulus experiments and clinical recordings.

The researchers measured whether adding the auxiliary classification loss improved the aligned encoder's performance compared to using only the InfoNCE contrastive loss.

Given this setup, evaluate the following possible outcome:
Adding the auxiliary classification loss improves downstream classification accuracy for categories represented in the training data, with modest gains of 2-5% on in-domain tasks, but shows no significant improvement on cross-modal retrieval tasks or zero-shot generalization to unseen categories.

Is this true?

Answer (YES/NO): NO